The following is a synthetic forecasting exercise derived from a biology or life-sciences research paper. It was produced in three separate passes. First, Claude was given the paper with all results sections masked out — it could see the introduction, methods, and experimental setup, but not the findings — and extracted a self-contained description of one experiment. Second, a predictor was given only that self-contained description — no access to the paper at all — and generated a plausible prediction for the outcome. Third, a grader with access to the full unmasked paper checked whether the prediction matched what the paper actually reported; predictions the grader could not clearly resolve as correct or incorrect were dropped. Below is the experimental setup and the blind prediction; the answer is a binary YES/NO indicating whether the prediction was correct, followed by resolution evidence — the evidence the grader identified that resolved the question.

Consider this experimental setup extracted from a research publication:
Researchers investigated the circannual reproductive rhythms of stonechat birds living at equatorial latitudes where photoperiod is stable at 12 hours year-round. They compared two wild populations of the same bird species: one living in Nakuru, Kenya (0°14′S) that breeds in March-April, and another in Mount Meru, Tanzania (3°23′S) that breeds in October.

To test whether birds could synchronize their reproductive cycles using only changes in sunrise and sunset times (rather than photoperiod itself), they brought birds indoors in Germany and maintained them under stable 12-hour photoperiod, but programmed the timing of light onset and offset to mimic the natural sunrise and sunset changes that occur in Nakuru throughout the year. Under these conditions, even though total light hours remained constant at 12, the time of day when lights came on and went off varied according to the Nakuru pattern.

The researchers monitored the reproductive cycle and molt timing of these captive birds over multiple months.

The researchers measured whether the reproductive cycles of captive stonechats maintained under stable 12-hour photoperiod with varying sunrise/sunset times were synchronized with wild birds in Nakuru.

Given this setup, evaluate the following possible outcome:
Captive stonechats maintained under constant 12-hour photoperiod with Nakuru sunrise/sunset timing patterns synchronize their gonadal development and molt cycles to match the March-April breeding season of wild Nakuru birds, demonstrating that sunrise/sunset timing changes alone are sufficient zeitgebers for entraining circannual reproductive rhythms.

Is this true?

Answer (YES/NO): YES